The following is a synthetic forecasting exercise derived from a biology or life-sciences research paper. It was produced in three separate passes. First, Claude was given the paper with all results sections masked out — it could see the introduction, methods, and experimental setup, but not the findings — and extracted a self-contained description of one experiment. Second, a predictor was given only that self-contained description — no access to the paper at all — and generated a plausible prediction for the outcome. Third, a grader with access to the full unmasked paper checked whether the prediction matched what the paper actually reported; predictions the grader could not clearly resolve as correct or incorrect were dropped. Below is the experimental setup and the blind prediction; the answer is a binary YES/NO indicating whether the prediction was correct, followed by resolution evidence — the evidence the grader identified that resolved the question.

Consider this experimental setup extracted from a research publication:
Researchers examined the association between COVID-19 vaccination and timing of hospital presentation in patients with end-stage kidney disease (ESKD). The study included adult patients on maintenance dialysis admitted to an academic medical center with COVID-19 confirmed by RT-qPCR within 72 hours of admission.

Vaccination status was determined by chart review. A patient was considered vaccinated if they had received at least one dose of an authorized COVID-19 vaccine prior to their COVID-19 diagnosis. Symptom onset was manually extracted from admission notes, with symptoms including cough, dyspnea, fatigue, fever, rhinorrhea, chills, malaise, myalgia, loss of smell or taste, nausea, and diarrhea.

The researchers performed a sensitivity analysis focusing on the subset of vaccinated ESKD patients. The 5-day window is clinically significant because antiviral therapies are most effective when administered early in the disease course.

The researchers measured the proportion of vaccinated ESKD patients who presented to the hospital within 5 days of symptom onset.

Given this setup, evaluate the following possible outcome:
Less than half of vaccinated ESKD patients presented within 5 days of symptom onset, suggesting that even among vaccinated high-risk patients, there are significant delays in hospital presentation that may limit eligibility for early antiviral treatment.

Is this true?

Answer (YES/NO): NO